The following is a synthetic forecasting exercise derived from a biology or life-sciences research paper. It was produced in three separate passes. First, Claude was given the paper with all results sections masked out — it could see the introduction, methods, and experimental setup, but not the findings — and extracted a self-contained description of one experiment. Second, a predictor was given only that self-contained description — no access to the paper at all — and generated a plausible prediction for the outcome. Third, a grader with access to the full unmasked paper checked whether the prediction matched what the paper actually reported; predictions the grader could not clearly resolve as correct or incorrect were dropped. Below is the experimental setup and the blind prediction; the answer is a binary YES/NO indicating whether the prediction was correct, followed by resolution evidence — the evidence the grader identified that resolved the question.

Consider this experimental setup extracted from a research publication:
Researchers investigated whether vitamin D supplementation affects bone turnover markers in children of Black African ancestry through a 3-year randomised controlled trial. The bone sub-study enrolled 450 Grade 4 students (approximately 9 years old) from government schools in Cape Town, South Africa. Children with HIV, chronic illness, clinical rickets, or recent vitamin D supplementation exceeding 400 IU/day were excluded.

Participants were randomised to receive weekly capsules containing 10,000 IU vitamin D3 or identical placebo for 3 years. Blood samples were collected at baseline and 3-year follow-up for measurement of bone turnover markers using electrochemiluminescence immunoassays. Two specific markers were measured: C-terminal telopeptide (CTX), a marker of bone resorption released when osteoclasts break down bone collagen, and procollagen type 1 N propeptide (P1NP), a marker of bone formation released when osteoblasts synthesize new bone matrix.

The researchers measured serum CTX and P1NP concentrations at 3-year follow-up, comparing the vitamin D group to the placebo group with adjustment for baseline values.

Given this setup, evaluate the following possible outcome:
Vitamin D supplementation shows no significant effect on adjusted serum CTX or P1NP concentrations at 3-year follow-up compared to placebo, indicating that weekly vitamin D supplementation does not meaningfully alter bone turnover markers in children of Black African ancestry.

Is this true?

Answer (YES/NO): YES